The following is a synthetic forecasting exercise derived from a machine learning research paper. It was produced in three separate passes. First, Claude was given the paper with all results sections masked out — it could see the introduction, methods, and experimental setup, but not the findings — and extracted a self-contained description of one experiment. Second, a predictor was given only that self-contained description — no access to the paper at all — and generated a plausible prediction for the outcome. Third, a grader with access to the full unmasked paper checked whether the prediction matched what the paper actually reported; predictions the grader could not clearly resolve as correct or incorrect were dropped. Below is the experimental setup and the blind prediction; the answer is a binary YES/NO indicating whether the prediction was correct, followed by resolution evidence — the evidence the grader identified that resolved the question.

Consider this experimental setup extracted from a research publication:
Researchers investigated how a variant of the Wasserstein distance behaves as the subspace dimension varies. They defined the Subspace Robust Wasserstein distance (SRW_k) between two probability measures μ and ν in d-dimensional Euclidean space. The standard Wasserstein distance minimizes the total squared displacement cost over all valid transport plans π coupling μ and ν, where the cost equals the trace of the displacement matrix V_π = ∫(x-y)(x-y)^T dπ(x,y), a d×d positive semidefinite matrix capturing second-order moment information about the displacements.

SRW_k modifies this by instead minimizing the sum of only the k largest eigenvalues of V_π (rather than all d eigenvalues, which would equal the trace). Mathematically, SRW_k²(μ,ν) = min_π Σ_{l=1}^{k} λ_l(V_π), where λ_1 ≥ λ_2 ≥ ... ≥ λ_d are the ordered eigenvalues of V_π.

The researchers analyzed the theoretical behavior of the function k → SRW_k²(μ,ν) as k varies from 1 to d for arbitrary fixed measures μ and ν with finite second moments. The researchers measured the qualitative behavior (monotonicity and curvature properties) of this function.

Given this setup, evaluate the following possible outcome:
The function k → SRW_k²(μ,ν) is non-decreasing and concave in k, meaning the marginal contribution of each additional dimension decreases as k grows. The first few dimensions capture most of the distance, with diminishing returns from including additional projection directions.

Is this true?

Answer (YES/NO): YES